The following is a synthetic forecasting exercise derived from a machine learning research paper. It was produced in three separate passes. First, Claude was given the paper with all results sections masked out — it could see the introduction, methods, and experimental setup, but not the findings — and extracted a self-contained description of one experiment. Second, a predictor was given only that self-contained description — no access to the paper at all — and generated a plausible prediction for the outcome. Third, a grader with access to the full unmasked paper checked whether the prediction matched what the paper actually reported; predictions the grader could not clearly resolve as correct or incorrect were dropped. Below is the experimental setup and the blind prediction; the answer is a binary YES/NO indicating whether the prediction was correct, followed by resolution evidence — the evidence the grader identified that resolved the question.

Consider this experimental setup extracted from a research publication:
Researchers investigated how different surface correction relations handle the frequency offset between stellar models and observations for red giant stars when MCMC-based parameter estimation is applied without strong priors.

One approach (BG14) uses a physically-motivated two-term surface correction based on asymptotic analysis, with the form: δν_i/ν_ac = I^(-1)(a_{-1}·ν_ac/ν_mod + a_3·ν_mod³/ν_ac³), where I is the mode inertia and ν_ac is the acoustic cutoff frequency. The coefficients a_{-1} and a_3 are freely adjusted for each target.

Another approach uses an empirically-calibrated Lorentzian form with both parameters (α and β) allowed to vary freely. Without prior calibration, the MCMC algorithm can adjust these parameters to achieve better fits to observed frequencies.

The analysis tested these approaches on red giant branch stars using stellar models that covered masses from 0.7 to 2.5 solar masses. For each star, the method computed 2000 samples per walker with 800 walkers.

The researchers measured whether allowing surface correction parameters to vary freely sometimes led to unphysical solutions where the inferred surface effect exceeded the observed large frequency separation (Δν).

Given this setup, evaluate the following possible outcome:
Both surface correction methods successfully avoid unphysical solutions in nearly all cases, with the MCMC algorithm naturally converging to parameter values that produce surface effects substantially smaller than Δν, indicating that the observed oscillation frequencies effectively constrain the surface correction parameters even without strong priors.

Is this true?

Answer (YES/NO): NO